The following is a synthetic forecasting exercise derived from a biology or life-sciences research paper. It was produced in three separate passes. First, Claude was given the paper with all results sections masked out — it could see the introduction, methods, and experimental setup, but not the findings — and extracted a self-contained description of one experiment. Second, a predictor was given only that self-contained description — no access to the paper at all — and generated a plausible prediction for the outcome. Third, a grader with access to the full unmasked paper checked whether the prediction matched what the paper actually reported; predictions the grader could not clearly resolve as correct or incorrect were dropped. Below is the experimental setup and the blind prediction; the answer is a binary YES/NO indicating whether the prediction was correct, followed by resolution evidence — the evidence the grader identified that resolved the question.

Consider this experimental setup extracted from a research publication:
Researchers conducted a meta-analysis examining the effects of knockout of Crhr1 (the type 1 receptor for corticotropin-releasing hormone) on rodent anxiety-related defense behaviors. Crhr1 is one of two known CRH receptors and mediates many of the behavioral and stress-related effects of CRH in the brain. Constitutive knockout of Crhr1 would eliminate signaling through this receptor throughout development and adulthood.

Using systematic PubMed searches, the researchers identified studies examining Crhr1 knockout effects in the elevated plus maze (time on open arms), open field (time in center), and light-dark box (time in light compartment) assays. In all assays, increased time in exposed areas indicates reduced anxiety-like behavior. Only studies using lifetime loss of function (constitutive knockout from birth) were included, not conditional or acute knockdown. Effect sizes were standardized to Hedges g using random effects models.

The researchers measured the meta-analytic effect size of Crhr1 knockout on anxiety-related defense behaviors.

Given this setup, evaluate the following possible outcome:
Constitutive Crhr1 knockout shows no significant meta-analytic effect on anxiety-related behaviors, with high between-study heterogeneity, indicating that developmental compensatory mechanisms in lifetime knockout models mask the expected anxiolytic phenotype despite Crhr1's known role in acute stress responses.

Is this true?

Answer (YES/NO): NO